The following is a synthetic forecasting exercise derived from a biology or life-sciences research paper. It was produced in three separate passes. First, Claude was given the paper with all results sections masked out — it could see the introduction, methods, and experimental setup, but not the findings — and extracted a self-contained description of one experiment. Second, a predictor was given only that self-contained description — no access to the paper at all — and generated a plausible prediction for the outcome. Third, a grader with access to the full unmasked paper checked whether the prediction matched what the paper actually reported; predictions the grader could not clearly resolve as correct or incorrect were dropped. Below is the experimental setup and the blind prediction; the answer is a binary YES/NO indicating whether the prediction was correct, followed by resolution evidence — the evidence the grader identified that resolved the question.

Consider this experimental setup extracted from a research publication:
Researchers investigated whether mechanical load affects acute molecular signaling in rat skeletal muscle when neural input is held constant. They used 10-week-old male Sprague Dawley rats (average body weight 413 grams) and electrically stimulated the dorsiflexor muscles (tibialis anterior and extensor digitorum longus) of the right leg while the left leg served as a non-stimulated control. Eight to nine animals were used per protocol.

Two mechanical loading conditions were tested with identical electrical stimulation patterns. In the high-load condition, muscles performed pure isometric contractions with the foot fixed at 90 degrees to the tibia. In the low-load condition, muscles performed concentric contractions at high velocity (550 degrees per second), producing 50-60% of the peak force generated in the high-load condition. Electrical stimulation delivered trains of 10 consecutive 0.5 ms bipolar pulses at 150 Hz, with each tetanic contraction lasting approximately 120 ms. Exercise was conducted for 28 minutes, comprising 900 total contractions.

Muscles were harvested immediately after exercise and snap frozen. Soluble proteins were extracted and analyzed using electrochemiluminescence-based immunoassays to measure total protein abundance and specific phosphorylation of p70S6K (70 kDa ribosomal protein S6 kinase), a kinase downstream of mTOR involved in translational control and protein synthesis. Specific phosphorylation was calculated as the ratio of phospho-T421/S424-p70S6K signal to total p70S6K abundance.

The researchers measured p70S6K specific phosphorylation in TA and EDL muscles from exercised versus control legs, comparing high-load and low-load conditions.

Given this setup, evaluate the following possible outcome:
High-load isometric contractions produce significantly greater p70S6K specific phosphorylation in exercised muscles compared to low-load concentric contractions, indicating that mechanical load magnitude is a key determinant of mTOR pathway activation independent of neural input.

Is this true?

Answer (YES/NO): NO